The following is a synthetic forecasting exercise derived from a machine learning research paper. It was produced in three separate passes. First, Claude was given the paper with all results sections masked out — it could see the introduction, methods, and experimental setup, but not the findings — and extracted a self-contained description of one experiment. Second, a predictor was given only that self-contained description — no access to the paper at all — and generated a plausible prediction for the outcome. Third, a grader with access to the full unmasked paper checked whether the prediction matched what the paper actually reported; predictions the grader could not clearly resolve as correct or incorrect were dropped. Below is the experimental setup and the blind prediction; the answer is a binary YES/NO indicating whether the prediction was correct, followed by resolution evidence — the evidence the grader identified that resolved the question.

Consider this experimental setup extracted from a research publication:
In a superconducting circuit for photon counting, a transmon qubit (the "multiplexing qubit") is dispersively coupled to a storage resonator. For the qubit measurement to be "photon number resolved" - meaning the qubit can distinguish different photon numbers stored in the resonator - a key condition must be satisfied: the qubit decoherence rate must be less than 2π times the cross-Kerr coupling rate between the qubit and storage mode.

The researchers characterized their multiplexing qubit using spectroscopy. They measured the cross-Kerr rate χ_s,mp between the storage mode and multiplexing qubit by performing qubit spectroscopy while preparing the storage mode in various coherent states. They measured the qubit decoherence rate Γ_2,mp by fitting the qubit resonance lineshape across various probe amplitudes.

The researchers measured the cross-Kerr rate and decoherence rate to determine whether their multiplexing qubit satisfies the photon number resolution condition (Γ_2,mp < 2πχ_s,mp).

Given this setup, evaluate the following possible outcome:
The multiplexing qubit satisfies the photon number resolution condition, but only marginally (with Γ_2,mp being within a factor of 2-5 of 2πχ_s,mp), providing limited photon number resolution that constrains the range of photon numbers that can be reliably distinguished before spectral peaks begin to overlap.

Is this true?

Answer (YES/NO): YES